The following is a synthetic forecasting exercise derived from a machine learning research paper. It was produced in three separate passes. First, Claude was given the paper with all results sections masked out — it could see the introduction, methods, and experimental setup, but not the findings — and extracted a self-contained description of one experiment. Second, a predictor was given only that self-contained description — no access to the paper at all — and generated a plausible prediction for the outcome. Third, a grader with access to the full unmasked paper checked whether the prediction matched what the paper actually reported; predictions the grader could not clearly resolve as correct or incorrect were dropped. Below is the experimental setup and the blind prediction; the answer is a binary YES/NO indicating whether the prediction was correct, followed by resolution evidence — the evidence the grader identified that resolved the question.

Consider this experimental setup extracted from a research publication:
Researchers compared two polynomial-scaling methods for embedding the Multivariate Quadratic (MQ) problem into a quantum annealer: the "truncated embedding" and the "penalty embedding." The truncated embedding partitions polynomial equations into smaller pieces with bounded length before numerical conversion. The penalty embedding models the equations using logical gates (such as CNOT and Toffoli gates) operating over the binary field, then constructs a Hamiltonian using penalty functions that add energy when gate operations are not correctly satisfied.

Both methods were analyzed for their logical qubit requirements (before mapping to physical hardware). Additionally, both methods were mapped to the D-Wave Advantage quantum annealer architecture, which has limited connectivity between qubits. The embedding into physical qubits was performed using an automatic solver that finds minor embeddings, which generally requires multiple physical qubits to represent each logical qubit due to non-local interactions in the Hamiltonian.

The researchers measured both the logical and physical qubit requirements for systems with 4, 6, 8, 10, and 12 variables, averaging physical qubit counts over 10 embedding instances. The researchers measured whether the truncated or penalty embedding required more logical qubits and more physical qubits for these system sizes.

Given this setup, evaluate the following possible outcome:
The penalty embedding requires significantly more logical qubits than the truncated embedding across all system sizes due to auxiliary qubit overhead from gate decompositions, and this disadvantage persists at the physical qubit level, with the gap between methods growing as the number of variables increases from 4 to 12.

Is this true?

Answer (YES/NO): YES